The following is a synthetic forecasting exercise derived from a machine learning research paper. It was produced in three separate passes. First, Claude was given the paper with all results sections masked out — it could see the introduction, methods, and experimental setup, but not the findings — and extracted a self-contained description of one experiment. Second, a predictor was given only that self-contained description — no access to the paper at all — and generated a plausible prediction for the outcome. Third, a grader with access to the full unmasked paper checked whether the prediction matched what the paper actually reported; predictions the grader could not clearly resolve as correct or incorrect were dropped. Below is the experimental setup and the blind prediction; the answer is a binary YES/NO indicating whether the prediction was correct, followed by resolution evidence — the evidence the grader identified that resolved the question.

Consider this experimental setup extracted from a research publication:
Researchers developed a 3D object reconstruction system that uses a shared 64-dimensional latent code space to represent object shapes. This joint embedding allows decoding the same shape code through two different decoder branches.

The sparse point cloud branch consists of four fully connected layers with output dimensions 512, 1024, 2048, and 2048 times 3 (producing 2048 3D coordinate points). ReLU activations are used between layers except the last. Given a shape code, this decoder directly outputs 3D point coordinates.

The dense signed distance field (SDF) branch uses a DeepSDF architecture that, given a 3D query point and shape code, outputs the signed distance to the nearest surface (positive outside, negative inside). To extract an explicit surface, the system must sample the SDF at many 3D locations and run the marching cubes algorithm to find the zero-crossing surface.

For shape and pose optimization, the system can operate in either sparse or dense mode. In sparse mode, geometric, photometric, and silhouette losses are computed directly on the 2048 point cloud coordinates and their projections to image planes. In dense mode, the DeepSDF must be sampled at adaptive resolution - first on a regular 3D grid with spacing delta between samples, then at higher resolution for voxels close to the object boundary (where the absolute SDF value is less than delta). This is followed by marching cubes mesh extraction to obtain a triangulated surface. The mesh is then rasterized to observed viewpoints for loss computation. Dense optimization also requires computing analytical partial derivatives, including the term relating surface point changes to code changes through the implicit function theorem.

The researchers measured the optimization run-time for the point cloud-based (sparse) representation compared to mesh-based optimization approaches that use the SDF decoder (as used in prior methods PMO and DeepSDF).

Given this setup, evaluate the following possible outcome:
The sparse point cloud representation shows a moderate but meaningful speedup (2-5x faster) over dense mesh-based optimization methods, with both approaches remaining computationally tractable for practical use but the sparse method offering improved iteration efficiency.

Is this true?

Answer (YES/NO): NO